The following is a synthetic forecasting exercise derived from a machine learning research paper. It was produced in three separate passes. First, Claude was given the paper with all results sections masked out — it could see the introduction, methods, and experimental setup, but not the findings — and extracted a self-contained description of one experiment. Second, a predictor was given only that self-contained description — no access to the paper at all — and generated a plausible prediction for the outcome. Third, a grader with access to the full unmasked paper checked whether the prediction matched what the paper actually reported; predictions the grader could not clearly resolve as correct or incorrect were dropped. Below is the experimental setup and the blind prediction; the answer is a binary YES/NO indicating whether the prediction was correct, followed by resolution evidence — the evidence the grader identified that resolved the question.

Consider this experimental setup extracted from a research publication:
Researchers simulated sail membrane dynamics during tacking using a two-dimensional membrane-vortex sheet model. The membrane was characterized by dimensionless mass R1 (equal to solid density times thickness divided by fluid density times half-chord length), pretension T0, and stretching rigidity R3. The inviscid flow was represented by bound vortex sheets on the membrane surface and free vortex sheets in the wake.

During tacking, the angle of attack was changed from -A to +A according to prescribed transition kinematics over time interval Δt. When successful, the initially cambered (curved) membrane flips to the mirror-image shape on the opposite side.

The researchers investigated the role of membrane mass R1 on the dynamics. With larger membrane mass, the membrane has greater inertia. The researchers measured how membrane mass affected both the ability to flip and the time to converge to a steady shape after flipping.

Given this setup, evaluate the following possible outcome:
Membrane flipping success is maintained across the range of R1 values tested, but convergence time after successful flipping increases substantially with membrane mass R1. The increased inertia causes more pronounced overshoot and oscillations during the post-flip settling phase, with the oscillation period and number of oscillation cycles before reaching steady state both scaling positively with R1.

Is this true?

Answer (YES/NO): NO